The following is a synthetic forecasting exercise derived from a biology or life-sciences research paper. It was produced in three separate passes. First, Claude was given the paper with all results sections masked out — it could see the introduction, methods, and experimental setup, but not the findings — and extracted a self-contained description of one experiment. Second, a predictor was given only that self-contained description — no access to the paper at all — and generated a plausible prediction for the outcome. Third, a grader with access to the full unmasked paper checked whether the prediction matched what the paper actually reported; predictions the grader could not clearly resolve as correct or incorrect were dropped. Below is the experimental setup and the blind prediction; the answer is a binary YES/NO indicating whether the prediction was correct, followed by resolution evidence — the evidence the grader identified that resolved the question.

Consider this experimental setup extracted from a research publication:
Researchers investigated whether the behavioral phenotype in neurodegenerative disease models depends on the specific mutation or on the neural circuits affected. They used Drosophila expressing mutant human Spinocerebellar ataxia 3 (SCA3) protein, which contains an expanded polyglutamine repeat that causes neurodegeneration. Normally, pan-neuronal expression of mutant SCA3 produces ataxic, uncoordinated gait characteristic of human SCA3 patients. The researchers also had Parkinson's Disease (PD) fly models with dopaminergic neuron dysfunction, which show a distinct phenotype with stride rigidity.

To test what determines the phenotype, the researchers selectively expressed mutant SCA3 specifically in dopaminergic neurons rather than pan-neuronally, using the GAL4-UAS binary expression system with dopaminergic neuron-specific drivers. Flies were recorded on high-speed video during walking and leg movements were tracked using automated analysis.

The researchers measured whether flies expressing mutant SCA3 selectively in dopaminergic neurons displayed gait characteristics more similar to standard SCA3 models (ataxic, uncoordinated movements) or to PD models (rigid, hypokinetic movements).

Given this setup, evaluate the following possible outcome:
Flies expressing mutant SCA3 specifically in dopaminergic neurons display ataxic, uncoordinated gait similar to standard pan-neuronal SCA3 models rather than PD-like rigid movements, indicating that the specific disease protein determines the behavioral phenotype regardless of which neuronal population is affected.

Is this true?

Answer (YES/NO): NO